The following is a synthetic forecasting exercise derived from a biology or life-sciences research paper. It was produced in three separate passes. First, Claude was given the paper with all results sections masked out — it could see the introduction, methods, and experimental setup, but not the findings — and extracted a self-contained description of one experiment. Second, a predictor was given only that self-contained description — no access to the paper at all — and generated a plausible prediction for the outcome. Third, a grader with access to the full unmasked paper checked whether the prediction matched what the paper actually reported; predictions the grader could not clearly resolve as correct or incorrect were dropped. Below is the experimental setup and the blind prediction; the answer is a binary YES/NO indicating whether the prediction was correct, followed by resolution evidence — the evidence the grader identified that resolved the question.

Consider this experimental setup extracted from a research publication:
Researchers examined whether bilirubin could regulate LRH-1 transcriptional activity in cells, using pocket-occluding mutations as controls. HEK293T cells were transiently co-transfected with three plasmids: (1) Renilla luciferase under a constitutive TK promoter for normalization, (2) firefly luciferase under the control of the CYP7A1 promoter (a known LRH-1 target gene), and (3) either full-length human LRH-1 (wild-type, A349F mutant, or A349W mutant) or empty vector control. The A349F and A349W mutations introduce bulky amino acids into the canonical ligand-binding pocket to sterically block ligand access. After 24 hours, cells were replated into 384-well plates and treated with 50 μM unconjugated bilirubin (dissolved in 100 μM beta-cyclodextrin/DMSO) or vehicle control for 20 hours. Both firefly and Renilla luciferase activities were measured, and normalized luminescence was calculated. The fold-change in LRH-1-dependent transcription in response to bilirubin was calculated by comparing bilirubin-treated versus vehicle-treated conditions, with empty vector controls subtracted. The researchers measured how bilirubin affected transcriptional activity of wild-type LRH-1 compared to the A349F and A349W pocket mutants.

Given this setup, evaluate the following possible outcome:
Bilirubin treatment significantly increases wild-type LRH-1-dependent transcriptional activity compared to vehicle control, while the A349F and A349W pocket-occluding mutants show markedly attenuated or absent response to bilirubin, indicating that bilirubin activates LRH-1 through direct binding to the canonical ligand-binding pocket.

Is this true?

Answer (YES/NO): YES